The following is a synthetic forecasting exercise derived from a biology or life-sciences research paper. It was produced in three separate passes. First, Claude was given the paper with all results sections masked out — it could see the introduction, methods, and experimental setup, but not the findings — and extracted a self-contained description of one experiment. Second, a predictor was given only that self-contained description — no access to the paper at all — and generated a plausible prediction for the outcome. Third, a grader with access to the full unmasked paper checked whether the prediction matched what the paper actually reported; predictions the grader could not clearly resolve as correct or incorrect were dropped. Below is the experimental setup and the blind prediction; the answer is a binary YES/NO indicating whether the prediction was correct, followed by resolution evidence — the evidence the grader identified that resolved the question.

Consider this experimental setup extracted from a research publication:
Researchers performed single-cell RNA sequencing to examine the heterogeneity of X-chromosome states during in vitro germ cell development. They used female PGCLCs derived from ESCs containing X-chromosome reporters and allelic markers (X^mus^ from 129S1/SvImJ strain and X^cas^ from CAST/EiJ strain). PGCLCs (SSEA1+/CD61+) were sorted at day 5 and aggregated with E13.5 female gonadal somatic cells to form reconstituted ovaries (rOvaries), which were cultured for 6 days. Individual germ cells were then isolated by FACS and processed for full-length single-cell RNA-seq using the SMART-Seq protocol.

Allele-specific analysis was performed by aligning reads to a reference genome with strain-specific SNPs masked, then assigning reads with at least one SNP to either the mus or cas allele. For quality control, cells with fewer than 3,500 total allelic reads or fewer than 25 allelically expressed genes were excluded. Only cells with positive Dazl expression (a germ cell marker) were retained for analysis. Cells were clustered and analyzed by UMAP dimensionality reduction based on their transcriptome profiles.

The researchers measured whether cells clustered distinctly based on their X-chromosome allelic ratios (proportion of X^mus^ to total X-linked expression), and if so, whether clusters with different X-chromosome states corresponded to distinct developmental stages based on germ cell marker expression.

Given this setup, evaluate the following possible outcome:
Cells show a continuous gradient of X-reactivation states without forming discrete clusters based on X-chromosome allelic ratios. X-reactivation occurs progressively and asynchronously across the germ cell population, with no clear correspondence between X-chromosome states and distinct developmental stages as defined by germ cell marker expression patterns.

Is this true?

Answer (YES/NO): NO